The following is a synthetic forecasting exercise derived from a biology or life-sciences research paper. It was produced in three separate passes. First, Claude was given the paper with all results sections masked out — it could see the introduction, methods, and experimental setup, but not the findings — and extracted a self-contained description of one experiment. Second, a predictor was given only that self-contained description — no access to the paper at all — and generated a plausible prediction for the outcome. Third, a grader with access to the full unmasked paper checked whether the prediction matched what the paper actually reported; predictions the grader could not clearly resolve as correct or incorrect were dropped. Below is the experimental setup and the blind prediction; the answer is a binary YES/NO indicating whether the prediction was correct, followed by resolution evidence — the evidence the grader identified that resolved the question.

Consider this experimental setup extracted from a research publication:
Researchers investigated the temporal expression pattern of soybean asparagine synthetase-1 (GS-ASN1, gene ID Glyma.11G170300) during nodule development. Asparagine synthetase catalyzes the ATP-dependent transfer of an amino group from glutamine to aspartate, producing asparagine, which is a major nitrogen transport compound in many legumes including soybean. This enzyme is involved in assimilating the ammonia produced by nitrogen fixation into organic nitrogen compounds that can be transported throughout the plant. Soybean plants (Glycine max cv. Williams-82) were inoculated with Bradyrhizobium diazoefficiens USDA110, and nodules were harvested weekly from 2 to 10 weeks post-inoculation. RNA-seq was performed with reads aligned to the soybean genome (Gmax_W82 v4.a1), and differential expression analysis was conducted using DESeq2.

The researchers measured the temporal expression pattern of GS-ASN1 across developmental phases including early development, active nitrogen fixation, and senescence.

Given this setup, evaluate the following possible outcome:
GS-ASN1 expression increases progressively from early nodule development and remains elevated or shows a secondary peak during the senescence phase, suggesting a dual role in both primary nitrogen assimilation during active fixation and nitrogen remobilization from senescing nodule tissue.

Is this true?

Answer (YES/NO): NO